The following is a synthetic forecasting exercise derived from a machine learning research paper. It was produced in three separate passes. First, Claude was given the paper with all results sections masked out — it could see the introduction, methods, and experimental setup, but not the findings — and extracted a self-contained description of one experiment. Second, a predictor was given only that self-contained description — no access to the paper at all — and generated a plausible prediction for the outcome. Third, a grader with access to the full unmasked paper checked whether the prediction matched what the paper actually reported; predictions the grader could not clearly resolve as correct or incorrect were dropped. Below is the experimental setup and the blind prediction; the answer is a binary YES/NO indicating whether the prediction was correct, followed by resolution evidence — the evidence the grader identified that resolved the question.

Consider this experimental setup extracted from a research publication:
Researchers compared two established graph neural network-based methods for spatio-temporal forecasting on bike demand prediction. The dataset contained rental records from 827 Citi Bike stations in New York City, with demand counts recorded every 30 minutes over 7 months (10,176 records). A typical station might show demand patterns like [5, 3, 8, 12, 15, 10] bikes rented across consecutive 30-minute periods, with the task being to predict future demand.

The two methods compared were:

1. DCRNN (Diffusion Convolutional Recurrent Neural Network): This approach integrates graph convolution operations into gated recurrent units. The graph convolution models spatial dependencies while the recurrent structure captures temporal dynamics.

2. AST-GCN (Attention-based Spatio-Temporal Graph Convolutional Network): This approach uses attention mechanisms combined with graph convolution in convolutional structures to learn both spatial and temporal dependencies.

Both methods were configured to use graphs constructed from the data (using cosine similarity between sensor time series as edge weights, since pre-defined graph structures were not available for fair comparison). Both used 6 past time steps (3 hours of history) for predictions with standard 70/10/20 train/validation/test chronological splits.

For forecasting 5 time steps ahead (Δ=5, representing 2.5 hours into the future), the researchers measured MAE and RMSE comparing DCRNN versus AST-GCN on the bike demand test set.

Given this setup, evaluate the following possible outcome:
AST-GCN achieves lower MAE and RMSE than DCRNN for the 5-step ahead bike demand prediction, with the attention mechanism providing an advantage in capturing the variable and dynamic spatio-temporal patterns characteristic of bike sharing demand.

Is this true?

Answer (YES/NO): NO